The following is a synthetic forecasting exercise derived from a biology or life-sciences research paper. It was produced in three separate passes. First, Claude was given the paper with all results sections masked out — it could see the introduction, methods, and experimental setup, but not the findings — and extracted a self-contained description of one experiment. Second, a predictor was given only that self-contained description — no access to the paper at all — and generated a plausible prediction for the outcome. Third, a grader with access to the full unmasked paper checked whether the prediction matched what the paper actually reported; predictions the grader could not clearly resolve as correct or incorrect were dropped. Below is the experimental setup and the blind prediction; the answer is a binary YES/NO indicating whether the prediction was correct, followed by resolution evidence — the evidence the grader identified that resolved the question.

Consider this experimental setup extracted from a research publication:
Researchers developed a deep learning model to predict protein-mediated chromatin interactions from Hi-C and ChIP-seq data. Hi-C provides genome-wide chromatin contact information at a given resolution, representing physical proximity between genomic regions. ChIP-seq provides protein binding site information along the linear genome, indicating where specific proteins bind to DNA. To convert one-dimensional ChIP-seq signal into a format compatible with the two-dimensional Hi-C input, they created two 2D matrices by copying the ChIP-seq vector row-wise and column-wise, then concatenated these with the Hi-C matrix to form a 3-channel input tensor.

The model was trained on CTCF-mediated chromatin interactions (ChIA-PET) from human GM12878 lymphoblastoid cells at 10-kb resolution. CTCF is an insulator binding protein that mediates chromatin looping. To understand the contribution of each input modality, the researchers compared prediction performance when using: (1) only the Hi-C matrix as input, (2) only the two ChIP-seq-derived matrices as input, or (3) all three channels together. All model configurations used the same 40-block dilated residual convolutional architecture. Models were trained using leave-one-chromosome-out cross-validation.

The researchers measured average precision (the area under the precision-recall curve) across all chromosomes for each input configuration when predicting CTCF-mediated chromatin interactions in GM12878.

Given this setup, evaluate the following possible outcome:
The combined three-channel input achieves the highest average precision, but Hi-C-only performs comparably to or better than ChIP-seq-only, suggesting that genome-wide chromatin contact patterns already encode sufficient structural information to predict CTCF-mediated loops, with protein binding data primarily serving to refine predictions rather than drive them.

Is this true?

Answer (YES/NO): YES